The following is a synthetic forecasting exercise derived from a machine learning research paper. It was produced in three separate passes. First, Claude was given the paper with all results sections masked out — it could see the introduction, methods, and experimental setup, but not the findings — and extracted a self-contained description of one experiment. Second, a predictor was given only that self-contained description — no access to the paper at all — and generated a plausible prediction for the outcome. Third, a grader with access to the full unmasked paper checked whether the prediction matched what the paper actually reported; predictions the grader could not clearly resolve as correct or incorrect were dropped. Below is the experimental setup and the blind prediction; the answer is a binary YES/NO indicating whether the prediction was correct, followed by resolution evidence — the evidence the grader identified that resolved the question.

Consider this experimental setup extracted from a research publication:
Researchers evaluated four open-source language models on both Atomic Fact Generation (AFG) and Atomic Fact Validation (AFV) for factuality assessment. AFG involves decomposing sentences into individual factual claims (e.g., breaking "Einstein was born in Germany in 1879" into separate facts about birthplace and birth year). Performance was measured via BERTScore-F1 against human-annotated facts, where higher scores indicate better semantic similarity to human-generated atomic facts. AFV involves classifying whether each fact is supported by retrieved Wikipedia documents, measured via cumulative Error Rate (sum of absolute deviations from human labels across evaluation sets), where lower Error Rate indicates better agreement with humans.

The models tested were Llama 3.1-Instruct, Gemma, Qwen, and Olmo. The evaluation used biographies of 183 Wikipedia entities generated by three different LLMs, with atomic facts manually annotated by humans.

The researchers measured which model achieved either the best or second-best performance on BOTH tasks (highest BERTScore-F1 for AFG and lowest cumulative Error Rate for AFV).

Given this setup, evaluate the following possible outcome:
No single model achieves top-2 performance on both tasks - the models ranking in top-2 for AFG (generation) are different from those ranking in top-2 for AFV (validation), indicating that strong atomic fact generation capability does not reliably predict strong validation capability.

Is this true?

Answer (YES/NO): NO